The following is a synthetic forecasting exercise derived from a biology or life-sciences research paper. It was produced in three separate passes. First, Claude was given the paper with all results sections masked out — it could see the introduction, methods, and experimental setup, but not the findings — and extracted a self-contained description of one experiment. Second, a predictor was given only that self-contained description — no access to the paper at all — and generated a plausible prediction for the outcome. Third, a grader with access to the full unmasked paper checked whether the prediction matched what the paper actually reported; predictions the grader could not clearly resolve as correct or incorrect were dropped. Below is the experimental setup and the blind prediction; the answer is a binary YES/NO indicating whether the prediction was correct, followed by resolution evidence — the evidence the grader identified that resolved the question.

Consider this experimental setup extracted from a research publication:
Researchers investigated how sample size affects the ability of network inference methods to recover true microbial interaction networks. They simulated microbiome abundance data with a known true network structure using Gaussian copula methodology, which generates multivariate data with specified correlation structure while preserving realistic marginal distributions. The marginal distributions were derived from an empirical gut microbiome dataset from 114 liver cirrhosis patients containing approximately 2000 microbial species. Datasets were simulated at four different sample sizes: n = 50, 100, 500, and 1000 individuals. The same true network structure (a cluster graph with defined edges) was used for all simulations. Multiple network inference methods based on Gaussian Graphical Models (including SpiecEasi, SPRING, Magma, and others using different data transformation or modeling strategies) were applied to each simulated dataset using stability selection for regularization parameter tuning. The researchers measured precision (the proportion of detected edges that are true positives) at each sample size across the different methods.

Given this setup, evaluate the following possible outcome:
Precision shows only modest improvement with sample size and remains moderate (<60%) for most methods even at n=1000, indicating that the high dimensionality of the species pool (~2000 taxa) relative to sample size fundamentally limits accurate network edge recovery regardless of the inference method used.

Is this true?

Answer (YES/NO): NO